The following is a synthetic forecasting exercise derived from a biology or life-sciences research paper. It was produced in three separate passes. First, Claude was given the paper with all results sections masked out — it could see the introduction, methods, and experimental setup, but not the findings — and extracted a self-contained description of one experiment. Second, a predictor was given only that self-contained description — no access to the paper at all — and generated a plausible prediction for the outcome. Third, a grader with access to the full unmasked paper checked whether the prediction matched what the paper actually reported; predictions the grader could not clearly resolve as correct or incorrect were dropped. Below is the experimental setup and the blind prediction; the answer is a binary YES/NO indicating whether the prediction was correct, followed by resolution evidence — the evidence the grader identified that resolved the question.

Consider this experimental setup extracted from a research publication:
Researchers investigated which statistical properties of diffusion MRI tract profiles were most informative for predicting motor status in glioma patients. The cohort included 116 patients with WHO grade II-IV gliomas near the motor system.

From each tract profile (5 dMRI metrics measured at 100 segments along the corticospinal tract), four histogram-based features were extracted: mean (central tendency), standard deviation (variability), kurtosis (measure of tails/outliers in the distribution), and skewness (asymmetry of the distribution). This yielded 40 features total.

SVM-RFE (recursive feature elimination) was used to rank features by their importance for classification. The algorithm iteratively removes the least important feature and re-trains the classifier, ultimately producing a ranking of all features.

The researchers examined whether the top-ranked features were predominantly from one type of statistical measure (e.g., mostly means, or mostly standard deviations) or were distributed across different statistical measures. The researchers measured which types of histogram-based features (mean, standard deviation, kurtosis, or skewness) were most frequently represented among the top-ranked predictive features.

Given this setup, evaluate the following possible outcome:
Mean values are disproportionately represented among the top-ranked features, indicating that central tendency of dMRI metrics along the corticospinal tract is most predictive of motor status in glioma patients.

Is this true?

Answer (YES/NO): NO